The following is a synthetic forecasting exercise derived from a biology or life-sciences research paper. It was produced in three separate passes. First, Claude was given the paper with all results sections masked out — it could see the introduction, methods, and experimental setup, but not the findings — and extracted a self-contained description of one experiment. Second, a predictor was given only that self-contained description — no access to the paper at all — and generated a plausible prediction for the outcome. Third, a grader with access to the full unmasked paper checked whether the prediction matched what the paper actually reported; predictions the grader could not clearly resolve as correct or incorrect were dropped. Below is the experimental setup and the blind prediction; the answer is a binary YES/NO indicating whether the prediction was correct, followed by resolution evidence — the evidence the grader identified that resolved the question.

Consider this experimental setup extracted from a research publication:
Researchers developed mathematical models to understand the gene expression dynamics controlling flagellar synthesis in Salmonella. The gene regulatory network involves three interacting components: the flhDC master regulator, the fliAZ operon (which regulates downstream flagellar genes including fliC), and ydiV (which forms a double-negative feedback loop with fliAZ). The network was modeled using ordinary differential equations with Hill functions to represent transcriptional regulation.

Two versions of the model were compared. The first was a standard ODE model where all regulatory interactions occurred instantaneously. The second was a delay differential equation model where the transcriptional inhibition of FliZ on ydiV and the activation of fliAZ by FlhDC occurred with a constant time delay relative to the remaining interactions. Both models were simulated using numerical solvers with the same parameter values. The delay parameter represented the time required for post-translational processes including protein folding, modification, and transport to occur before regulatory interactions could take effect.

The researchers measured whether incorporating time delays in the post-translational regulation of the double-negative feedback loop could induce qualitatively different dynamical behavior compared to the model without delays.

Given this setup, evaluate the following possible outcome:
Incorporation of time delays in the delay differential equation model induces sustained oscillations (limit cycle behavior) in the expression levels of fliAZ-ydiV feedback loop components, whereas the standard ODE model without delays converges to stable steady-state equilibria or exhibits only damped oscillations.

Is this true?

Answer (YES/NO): YES